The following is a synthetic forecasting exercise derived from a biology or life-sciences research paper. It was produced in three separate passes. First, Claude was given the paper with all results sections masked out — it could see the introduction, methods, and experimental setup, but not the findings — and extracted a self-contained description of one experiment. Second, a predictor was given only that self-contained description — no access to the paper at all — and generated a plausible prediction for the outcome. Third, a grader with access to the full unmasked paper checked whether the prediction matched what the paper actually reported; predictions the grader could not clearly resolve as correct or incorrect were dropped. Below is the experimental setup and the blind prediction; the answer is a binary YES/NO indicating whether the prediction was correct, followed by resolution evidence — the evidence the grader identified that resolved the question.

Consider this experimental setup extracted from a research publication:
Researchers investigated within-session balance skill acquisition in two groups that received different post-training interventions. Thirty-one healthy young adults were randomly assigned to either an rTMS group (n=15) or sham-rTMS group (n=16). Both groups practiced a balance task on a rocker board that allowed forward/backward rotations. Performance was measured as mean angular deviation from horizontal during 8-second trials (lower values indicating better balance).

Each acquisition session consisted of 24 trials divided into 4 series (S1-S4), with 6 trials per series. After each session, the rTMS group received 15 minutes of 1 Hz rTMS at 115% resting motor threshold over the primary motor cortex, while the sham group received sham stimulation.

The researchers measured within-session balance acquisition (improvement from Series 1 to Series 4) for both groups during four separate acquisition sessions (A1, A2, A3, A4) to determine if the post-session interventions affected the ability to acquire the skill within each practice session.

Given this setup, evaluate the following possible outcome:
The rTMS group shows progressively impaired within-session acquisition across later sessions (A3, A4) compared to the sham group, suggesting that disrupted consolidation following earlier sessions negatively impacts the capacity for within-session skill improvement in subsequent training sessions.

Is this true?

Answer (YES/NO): NO